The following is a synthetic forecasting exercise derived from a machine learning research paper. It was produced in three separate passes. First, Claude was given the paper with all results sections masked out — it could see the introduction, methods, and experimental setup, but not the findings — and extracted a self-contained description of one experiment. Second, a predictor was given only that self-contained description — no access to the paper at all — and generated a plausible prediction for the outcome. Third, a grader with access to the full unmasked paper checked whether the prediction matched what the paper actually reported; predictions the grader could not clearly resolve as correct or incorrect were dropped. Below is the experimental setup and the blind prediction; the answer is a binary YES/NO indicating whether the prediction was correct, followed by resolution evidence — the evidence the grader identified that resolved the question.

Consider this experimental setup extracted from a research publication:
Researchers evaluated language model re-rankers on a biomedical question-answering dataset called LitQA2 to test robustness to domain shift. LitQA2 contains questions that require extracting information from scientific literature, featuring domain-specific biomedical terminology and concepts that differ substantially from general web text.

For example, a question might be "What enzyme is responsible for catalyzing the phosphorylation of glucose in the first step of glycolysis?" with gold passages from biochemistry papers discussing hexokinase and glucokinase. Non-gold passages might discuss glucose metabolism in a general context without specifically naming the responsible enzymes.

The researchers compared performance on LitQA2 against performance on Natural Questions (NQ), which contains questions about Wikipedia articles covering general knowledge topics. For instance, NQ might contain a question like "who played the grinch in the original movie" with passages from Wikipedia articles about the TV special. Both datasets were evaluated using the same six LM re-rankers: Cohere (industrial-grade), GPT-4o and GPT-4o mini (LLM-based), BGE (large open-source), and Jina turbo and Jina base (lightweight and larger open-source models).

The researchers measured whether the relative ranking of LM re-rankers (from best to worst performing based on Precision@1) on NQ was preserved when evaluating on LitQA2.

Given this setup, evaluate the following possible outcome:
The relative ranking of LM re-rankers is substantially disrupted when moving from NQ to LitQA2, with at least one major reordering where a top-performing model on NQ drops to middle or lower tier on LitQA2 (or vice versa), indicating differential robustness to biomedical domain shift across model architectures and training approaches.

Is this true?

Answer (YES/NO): YES